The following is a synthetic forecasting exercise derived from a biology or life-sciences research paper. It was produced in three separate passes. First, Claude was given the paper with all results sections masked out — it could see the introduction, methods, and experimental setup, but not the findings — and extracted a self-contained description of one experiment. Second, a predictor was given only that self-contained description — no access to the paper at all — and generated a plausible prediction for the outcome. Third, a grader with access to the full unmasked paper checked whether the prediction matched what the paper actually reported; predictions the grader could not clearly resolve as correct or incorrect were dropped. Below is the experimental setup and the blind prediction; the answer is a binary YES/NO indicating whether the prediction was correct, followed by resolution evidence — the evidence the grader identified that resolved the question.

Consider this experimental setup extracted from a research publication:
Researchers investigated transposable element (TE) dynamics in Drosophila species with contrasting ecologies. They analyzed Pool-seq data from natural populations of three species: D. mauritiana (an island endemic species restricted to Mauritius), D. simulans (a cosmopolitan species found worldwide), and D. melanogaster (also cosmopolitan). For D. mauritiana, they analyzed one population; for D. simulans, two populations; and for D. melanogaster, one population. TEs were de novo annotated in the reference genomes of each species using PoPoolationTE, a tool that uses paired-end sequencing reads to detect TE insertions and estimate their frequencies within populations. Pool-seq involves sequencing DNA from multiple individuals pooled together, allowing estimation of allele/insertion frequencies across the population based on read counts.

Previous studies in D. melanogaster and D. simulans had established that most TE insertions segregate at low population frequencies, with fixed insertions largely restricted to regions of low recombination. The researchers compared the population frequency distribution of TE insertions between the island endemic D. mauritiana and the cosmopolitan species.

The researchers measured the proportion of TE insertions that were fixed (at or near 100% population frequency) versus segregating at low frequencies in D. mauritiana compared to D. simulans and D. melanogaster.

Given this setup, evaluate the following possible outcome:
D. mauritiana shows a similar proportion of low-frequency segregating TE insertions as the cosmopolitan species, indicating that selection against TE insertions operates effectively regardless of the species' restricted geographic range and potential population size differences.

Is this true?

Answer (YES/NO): NO